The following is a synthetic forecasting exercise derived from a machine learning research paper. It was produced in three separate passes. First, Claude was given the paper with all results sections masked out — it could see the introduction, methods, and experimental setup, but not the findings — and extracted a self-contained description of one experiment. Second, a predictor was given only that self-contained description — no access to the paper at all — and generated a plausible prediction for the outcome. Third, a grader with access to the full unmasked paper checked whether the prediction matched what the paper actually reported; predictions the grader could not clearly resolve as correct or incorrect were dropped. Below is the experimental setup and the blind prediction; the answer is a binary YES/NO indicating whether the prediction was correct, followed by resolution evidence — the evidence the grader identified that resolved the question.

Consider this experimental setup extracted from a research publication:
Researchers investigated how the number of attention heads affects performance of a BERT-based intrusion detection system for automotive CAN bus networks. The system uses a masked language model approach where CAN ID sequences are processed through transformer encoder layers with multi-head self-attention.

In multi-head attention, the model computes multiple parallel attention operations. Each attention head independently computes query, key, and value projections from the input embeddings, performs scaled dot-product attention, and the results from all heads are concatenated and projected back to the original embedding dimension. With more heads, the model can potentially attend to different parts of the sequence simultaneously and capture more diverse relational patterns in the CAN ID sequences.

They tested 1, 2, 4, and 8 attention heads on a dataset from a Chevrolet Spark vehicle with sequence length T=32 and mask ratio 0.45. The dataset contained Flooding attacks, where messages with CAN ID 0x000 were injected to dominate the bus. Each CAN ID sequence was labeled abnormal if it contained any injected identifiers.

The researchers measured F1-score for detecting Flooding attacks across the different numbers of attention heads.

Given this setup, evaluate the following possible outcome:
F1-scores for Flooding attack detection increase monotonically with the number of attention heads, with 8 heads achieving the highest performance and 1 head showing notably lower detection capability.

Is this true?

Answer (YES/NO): NO